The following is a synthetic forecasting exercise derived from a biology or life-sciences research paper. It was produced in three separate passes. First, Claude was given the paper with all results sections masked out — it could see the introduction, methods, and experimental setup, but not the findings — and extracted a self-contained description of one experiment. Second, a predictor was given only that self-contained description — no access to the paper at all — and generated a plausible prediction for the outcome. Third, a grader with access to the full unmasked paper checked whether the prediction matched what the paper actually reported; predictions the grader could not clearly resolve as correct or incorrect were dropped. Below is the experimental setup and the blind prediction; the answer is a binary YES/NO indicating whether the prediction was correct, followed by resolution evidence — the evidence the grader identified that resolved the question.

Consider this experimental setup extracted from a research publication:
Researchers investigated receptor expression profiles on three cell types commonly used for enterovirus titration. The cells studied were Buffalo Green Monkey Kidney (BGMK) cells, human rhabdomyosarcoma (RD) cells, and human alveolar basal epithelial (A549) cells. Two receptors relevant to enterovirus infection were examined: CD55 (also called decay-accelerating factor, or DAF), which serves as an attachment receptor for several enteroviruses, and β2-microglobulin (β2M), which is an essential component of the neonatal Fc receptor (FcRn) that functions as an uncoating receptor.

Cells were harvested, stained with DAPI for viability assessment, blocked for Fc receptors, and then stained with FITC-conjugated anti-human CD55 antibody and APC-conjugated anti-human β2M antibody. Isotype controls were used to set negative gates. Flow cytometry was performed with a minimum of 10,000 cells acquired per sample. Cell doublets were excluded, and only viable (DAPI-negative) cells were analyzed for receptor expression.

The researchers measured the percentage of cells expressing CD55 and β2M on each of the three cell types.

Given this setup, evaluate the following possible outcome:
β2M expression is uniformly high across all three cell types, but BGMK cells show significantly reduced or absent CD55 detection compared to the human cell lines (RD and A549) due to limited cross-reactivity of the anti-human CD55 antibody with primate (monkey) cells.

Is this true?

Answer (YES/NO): NO